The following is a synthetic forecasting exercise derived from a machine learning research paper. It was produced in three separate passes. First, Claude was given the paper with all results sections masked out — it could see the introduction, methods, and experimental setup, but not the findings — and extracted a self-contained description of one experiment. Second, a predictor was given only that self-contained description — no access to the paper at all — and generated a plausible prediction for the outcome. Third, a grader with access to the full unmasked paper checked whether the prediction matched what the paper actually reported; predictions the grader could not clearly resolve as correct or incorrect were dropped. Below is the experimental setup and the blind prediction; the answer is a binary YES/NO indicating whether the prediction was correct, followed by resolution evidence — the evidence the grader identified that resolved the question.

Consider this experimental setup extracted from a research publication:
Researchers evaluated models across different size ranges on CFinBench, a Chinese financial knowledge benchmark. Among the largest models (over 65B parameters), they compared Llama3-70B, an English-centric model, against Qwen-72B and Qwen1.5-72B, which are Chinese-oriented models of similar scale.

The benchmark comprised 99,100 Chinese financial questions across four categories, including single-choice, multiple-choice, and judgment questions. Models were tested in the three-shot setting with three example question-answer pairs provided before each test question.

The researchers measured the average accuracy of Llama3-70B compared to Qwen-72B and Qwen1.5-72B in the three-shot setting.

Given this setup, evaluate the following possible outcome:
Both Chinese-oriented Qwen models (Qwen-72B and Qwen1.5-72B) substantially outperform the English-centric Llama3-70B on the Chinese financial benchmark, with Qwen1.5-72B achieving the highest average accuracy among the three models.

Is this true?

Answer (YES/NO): NO